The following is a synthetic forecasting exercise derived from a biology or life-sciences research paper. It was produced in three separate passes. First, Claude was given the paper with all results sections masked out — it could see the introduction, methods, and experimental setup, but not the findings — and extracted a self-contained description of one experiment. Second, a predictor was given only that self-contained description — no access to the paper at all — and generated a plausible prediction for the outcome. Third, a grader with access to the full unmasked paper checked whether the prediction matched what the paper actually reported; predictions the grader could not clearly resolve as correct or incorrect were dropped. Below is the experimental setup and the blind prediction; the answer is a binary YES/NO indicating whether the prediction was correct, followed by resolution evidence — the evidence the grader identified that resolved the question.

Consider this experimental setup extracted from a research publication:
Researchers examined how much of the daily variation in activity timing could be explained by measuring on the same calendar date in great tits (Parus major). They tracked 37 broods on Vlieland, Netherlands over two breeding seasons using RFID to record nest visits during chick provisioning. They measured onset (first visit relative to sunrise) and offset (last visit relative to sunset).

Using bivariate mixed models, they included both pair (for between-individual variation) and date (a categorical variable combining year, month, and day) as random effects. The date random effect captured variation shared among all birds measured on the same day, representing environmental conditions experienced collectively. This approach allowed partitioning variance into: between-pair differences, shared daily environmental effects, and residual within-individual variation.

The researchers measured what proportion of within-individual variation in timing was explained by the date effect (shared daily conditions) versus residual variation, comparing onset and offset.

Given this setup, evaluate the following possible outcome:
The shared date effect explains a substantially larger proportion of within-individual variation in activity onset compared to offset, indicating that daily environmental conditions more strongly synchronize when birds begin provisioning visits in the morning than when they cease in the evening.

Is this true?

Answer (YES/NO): YES